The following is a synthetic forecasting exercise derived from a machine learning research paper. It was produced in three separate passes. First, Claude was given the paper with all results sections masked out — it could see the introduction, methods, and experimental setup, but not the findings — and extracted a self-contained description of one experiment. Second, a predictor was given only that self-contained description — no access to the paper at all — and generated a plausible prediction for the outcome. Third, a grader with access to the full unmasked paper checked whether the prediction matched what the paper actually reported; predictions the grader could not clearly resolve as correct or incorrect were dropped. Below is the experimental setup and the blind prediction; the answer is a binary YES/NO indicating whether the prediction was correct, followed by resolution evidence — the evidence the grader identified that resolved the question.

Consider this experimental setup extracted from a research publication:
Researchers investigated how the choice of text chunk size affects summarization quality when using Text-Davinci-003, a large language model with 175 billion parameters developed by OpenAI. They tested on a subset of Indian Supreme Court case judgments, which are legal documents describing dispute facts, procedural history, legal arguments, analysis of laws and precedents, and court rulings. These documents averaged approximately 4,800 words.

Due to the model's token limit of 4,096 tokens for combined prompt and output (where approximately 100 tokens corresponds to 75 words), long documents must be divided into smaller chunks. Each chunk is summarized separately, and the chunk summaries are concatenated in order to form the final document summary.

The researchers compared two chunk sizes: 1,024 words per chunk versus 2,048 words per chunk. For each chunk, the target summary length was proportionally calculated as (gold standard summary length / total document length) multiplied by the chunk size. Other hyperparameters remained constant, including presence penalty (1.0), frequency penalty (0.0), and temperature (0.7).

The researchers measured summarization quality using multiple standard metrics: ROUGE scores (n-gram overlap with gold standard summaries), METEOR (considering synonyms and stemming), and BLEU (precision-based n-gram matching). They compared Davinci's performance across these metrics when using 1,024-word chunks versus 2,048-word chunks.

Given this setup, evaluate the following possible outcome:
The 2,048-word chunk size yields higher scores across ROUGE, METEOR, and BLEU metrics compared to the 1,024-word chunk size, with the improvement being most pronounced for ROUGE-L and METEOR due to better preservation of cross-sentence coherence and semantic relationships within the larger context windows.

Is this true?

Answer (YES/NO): NO